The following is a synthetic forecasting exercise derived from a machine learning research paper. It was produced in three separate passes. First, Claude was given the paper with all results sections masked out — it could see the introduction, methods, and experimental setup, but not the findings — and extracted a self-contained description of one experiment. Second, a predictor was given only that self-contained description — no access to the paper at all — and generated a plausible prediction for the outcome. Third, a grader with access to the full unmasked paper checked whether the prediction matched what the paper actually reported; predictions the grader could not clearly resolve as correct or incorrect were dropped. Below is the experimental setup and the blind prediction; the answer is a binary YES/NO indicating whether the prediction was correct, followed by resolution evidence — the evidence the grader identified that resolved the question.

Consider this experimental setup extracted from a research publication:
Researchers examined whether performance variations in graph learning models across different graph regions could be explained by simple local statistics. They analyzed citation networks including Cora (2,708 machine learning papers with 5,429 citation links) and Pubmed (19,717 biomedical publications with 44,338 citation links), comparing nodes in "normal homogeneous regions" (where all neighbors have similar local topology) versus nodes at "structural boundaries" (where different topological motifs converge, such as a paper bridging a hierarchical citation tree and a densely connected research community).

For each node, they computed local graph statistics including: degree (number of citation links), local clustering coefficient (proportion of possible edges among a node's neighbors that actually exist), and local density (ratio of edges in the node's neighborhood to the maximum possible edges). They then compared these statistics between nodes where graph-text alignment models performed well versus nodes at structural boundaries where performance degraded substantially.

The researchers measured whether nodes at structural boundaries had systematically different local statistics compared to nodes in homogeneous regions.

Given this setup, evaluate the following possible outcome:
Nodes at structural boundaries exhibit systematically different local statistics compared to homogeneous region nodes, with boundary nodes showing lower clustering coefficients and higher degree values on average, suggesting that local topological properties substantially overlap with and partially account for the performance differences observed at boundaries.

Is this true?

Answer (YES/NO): NO